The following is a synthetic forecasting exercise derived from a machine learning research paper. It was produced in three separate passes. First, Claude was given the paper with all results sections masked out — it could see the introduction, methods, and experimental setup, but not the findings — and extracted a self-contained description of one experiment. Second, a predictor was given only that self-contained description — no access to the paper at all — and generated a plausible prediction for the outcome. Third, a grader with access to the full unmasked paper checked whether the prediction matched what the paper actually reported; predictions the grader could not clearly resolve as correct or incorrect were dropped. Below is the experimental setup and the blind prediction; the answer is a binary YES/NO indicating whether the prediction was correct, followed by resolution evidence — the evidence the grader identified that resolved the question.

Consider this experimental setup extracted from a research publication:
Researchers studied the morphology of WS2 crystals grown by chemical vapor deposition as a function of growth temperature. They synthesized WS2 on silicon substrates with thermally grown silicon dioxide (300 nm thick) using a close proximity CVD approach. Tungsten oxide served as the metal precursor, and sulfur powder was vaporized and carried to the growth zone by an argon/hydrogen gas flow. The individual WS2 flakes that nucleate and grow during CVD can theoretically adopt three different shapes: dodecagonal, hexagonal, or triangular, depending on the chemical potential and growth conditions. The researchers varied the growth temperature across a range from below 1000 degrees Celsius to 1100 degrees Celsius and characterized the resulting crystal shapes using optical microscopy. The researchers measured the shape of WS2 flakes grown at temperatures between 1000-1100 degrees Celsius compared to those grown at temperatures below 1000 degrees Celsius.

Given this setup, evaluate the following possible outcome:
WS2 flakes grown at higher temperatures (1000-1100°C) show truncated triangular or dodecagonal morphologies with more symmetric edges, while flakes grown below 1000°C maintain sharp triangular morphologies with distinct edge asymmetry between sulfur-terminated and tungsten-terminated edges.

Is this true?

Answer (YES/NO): NO